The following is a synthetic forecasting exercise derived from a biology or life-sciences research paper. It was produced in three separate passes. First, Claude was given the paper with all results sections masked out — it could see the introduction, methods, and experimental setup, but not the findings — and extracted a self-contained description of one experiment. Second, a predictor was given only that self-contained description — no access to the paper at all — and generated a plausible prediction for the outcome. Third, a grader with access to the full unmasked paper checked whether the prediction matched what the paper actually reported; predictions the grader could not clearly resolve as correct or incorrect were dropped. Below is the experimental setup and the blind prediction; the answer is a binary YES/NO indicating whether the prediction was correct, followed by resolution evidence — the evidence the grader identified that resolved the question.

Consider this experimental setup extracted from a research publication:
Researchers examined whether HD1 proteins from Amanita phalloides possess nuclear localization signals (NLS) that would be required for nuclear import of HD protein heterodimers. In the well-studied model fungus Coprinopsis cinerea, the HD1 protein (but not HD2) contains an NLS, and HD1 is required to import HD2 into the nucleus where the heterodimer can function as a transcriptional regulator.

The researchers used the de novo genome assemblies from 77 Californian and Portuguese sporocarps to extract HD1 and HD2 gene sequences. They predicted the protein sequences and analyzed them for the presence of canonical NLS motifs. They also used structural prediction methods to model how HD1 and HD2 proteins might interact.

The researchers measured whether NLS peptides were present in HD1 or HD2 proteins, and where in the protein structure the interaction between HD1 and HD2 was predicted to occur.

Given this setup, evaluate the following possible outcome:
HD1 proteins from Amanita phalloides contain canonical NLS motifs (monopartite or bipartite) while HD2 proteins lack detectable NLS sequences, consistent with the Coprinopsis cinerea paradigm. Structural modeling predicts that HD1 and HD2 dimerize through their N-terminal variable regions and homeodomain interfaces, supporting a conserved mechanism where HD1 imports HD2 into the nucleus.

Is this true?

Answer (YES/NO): YES